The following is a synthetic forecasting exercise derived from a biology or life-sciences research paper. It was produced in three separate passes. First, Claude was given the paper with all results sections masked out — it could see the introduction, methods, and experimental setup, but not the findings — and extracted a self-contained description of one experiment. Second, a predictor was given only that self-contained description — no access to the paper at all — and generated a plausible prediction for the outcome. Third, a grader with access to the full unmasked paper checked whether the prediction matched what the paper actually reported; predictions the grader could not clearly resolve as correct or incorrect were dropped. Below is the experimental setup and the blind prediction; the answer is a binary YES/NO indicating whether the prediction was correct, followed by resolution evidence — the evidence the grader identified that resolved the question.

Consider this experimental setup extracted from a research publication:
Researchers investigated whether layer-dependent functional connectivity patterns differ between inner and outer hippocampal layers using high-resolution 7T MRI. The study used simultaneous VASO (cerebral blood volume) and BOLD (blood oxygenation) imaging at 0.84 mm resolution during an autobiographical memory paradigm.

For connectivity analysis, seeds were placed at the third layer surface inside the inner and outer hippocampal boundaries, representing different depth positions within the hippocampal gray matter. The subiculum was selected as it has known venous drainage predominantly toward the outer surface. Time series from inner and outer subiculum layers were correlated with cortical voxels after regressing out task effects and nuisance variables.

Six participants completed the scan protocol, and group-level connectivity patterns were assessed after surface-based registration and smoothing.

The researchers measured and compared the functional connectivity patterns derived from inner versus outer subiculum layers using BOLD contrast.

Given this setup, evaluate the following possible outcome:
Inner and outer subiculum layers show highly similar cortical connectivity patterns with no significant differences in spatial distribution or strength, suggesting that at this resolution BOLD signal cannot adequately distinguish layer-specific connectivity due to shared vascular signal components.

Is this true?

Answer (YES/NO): NO